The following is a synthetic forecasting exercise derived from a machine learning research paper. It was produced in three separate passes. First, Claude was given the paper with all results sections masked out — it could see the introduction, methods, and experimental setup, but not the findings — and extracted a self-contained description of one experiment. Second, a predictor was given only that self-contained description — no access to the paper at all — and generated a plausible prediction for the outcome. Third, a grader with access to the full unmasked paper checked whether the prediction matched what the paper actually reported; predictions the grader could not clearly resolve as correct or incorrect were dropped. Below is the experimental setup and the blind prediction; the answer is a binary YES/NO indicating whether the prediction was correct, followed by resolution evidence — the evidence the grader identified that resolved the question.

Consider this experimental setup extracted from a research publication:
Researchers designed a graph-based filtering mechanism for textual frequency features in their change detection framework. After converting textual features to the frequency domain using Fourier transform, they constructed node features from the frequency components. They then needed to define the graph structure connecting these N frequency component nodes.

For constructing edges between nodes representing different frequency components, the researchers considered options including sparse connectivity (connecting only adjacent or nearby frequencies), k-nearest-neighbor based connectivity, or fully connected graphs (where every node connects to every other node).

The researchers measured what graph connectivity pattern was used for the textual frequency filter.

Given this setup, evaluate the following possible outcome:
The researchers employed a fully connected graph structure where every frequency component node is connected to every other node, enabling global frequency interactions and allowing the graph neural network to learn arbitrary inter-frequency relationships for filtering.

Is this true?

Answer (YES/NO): YES